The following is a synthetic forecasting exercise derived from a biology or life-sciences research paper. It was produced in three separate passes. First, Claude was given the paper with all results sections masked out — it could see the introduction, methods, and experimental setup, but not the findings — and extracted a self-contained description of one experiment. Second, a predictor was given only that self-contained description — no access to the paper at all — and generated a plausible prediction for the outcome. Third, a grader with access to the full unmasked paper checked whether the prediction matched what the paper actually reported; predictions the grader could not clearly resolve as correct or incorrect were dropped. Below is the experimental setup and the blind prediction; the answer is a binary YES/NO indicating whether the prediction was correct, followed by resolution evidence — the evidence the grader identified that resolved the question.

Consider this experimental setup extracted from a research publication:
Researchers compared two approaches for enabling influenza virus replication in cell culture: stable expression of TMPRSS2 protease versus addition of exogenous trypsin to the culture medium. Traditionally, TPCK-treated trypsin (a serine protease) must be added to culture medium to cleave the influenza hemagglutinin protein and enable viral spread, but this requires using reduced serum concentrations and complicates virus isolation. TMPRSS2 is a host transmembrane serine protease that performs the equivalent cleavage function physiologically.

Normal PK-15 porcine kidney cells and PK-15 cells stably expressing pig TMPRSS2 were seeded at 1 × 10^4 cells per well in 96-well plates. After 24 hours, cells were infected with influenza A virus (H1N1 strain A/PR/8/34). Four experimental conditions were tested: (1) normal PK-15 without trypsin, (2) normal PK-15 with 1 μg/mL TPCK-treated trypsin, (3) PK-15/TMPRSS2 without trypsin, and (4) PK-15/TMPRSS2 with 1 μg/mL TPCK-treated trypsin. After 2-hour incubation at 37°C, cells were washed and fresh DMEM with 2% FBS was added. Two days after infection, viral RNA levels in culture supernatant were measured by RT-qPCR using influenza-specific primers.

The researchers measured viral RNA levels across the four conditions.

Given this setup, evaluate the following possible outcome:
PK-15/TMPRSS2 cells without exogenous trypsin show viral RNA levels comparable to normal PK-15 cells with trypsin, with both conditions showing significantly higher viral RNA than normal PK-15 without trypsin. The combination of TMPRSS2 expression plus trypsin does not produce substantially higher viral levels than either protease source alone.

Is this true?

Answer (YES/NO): NO